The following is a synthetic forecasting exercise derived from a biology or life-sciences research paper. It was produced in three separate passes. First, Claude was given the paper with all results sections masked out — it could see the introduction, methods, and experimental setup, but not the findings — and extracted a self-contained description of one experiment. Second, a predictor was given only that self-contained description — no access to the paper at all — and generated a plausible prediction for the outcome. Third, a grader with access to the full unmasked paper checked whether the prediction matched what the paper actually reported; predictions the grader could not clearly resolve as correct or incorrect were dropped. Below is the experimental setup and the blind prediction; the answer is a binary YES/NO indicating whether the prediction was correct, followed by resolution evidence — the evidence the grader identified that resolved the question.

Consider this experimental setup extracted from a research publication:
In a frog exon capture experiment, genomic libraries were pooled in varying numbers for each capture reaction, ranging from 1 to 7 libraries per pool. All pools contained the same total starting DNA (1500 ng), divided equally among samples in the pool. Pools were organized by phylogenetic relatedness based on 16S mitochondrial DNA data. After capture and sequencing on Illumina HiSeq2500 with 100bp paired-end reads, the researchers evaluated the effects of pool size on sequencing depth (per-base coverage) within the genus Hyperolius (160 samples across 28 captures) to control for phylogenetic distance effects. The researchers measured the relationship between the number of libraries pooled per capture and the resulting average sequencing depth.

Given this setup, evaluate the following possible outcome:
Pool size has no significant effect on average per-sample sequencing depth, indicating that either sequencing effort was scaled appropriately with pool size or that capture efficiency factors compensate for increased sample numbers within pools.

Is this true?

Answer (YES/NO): YES